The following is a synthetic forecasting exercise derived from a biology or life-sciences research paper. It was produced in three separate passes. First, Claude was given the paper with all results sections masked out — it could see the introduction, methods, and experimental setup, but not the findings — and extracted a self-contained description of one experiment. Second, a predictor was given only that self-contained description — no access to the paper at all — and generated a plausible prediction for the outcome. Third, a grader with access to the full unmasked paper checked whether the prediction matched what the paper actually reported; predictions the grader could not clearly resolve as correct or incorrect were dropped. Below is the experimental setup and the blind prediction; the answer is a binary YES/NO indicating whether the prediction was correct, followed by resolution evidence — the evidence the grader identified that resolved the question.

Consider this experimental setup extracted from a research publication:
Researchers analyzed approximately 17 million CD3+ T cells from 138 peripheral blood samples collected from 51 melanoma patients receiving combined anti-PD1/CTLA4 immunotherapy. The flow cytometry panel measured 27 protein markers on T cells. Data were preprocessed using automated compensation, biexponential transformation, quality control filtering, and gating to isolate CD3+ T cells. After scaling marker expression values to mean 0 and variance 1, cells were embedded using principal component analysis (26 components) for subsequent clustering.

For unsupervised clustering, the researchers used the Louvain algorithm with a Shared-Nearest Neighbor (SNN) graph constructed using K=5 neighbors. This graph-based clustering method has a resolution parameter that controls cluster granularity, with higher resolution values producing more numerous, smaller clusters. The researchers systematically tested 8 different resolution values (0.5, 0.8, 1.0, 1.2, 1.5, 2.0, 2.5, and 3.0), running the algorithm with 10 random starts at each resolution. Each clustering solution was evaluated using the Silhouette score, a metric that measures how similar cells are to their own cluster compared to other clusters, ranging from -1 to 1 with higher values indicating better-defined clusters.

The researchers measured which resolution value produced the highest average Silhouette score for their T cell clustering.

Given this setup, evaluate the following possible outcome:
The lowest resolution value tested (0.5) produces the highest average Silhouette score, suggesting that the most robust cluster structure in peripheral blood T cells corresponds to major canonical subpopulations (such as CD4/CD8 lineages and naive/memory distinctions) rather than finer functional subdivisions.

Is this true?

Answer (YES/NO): NO